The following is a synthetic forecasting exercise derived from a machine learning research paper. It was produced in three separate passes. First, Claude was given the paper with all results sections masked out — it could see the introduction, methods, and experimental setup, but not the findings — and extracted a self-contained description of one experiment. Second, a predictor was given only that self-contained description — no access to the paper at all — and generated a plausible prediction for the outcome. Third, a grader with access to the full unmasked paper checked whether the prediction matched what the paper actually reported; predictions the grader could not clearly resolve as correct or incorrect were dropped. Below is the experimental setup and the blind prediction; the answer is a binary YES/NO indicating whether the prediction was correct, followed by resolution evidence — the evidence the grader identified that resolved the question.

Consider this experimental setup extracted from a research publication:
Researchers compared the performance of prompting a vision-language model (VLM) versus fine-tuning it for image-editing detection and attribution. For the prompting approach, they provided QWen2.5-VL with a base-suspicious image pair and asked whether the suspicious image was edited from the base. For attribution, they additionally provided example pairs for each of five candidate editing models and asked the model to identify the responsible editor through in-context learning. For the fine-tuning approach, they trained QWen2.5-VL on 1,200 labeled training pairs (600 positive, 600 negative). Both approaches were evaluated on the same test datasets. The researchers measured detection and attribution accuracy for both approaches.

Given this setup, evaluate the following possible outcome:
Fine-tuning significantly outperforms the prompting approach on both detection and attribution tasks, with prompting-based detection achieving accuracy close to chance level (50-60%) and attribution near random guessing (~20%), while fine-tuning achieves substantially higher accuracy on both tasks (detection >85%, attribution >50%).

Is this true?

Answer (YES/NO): NO